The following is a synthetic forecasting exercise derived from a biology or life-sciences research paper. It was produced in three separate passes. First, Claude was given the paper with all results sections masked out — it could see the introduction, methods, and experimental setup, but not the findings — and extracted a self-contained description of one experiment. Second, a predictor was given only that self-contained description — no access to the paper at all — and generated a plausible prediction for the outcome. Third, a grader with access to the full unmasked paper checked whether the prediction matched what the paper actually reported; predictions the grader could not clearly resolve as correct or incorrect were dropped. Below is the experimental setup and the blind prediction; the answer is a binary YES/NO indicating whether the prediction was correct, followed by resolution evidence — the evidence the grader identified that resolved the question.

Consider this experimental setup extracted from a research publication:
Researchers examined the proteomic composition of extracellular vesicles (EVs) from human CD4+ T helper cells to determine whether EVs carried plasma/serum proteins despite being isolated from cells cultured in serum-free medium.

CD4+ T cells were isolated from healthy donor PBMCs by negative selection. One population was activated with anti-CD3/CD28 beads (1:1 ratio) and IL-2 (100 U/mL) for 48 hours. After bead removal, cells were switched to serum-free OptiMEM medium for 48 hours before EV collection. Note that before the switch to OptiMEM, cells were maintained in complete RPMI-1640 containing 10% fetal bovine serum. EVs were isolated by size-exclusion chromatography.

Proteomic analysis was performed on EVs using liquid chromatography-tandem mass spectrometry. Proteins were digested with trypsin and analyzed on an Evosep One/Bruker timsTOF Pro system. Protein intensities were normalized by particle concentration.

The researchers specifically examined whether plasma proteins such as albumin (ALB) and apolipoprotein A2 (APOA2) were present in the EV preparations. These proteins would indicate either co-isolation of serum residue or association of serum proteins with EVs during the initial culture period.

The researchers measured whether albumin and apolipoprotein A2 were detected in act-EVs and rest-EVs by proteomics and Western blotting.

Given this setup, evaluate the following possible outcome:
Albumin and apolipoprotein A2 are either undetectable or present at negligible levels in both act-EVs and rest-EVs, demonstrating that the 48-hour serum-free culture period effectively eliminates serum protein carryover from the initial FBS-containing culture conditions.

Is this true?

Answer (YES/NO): NO